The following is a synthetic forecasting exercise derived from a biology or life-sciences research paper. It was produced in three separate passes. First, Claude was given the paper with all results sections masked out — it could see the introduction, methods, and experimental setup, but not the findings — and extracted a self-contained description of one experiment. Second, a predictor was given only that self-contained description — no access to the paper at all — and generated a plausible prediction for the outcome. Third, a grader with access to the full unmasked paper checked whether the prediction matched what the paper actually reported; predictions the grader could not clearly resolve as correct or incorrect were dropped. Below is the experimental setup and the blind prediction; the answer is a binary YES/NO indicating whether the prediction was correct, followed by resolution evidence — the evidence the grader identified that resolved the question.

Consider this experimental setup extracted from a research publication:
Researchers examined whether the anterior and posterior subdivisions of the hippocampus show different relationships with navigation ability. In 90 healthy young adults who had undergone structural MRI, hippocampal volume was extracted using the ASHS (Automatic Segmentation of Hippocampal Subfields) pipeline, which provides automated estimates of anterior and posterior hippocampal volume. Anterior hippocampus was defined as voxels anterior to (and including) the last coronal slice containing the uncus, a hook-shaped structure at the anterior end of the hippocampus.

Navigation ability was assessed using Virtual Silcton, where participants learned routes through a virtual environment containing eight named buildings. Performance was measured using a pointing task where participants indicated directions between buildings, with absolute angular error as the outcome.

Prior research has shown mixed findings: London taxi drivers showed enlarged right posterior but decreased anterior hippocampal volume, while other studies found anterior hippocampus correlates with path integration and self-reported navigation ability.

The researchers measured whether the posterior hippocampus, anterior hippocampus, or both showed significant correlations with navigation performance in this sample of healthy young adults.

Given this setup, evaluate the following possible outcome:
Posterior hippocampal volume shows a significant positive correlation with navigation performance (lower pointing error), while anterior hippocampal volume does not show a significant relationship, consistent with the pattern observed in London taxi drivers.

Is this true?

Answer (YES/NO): NO